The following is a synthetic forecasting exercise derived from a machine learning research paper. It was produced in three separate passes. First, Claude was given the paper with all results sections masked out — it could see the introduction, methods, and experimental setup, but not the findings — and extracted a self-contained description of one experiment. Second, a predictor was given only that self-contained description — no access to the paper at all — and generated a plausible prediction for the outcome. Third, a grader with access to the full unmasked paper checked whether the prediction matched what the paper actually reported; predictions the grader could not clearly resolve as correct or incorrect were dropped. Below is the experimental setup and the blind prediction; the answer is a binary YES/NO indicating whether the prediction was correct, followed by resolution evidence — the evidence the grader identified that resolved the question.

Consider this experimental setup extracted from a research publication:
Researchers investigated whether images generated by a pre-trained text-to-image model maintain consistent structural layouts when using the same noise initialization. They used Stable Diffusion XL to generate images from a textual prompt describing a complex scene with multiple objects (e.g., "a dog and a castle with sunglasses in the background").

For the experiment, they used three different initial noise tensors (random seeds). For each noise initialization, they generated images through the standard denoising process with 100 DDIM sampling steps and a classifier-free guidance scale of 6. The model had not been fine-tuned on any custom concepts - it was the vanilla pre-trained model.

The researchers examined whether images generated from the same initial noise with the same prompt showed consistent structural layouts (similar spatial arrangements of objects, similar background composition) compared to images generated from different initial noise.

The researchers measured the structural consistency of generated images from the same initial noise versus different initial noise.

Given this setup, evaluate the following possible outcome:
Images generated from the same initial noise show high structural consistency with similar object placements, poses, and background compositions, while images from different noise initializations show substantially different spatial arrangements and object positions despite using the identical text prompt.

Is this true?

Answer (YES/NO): YES